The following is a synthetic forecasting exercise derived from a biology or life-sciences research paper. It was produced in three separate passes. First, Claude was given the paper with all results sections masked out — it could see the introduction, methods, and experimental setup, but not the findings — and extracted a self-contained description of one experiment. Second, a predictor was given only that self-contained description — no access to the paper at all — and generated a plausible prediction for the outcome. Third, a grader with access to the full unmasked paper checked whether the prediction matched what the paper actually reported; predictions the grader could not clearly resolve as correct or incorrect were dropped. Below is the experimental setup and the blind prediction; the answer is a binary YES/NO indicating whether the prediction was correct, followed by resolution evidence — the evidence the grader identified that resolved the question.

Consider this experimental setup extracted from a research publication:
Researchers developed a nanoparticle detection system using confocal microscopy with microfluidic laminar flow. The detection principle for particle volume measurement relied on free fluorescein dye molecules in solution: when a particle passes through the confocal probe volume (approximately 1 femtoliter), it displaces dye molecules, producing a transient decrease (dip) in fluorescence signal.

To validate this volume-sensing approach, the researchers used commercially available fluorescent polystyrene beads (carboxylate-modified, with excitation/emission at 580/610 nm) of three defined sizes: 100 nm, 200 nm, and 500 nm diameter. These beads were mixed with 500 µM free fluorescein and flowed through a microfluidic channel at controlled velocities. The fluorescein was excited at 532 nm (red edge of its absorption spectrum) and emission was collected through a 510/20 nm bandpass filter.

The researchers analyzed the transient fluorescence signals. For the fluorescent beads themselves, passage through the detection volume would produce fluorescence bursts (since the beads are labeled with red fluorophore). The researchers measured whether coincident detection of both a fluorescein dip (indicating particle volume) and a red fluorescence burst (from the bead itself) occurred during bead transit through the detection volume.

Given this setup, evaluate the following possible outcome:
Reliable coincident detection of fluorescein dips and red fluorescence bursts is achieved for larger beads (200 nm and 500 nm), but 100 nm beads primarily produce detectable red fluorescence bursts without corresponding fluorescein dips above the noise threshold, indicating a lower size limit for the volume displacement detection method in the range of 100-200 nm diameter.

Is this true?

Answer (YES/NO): NO